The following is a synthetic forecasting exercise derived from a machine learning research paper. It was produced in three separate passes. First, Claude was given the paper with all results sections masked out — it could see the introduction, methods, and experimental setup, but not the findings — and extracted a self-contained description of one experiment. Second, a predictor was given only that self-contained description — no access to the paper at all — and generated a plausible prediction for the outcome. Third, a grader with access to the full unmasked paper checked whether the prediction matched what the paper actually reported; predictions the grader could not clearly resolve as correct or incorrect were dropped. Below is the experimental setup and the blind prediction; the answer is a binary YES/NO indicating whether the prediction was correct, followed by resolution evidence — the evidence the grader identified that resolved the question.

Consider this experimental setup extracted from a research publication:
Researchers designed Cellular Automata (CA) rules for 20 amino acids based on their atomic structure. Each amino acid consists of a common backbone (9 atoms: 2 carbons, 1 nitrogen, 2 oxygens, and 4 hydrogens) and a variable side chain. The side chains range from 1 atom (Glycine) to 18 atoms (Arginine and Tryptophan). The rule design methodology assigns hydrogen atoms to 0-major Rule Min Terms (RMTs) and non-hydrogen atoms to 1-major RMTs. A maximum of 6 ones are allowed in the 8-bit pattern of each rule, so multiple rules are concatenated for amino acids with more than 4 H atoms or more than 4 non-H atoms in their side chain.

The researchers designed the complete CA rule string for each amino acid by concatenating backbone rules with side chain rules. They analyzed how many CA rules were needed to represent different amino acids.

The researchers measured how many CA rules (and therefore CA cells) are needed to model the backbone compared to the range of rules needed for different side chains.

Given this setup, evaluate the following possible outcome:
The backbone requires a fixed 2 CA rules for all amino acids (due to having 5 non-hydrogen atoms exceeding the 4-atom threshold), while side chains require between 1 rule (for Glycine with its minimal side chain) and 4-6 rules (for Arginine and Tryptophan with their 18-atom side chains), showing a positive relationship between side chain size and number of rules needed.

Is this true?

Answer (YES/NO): NO